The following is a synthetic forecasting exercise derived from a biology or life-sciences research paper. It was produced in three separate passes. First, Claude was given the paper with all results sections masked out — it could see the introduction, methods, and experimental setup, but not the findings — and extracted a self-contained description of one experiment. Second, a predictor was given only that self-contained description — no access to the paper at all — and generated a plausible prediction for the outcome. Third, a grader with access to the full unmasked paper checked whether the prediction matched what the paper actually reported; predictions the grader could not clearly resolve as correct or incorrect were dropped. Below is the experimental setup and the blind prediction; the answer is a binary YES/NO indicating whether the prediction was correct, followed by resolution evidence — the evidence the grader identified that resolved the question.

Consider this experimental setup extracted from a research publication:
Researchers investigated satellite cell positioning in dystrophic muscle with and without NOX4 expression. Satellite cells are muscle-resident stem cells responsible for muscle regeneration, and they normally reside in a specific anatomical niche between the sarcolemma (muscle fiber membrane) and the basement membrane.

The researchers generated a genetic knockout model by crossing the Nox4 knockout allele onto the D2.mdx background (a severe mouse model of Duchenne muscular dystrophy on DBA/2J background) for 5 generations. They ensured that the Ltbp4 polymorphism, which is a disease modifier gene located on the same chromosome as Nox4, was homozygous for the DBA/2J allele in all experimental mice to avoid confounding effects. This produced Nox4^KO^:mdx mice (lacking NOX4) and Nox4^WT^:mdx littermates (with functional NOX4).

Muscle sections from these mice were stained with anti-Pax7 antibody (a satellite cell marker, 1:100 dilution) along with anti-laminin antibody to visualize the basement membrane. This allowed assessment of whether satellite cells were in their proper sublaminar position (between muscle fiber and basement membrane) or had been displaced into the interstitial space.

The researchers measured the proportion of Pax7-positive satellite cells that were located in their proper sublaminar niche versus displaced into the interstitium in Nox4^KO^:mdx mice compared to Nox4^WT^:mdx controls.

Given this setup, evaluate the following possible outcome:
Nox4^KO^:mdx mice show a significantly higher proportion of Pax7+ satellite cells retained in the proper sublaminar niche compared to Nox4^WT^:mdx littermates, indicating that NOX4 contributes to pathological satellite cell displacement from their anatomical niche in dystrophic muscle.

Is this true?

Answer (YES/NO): YES